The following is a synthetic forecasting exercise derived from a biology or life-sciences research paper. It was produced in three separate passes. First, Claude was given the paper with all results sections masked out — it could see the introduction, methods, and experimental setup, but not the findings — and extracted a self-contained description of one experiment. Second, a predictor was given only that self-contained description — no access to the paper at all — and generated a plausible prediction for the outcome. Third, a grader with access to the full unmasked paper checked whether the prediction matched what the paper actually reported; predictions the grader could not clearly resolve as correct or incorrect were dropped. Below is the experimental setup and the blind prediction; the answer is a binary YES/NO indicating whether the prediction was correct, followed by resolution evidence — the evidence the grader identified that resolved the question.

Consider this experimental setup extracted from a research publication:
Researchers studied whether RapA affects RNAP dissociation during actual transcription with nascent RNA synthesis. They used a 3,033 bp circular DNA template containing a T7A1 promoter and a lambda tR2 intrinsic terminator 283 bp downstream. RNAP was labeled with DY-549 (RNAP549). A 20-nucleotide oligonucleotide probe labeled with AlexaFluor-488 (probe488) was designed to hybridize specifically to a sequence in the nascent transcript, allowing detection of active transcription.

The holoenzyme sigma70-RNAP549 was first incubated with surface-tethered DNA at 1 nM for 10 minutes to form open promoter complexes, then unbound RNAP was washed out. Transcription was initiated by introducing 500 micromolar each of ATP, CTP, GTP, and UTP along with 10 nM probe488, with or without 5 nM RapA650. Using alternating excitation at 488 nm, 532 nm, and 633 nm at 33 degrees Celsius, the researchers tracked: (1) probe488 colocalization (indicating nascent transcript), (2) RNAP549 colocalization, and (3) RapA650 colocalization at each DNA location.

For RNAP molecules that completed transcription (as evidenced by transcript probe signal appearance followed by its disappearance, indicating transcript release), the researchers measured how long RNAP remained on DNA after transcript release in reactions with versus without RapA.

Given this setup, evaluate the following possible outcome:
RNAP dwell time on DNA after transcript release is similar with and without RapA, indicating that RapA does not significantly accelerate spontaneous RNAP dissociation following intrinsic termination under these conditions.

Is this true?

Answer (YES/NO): NO